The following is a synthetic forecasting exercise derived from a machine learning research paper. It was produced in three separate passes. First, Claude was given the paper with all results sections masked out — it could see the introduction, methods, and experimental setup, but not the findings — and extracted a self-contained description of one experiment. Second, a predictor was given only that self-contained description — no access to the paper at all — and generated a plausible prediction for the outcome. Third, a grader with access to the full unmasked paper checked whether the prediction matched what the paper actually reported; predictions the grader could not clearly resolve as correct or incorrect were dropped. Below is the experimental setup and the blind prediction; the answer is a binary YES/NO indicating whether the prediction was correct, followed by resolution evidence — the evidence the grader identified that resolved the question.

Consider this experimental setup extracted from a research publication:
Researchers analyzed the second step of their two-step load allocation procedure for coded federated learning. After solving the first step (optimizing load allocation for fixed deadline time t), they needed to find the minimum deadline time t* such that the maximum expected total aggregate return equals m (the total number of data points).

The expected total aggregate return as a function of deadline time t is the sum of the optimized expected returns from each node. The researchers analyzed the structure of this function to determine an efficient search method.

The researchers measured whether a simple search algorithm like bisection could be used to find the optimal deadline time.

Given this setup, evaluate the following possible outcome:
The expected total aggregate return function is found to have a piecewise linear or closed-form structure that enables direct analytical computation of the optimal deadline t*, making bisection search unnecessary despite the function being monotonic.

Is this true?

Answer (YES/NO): NO